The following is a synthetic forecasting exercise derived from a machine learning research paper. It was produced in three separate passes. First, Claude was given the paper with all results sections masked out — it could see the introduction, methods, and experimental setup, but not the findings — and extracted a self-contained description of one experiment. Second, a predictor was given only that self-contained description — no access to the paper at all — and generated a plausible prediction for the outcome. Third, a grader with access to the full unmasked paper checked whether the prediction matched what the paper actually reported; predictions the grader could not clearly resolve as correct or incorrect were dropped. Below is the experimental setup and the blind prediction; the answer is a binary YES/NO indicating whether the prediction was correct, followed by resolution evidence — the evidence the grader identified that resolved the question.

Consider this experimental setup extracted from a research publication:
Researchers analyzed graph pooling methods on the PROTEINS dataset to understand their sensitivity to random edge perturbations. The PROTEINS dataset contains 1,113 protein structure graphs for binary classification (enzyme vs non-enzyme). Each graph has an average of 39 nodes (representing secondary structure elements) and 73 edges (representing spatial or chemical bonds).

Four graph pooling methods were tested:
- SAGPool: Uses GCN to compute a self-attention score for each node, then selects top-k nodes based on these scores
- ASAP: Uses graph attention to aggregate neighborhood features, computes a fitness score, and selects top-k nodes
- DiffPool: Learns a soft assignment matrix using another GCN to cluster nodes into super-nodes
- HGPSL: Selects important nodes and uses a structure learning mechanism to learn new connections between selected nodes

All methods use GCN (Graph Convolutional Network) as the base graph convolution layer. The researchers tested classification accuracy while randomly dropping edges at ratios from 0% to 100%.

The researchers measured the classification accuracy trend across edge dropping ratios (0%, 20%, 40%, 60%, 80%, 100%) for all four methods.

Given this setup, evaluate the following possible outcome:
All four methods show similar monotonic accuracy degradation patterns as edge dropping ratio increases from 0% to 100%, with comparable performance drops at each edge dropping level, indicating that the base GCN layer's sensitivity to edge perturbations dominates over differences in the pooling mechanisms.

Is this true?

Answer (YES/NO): NO